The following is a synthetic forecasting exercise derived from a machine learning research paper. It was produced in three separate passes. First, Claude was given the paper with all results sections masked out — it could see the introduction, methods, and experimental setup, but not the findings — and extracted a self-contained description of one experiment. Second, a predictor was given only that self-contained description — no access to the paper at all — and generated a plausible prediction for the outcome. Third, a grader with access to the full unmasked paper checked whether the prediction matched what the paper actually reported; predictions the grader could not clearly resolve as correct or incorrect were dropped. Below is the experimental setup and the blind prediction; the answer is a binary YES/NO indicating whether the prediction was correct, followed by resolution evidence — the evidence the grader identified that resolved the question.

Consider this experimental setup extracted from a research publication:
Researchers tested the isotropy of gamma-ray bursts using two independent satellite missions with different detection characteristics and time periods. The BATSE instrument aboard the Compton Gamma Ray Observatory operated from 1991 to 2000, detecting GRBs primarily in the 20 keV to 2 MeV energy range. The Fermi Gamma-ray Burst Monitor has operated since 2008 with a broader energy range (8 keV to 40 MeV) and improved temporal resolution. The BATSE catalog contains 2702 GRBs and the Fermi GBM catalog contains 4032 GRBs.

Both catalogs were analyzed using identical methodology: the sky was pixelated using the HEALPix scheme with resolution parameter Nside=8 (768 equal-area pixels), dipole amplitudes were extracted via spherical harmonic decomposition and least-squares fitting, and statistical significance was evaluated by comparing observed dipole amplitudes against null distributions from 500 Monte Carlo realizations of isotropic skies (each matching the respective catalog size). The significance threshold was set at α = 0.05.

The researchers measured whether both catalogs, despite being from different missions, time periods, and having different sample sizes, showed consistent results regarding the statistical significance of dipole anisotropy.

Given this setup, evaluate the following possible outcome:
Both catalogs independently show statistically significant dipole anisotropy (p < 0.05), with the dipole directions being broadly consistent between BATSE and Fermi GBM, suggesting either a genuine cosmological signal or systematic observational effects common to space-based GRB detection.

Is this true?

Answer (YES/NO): NO